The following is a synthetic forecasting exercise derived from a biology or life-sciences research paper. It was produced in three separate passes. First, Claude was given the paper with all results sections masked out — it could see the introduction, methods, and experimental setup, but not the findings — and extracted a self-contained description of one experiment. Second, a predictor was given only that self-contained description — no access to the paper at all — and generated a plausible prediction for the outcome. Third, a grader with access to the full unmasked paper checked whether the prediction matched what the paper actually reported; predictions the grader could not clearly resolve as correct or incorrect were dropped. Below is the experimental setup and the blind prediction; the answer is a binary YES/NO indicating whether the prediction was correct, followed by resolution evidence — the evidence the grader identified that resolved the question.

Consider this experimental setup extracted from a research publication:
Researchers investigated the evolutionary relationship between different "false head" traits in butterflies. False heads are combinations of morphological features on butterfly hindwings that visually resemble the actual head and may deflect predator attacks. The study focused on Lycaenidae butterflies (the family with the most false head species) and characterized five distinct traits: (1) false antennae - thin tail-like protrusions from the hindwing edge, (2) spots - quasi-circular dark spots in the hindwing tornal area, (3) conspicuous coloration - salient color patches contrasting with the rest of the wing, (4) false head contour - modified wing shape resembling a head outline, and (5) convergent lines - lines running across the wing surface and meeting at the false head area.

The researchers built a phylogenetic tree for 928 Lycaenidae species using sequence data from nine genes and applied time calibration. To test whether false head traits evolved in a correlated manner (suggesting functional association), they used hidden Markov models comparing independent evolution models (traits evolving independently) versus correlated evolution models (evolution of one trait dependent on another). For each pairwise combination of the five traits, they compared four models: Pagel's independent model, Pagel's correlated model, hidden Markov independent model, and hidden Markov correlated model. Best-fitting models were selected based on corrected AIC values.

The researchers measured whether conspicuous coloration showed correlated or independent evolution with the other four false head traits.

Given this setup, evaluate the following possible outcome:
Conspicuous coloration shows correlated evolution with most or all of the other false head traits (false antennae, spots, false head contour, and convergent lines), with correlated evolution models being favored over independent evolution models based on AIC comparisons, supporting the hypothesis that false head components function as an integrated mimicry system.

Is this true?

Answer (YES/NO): YES